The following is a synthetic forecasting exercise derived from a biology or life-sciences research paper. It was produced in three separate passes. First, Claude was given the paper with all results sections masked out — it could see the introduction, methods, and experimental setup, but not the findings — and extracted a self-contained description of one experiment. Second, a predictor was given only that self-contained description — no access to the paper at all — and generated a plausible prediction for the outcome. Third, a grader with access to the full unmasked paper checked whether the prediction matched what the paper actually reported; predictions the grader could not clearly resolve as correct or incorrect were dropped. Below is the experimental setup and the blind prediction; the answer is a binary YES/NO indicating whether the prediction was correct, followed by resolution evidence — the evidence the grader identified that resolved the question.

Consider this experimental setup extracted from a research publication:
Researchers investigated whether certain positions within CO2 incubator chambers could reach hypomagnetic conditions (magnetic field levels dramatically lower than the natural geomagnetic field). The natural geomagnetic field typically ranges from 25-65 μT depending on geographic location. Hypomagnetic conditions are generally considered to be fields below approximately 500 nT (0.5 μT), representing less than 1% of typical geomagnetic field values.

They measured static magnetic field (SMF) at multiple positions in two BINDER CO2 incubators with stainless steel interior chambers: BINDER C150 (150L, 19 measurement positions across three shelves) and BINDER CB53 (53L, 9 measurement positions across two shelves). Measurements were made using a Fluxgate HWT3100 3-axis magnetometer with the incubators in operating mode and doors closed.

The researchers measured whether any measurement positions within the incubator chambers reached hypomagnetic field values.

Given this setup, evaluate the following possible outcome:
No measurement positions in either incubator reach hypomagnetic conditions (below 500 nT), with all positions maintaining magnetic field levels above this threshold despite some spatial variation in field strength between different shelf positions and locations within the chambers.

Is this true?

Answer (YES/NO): YES